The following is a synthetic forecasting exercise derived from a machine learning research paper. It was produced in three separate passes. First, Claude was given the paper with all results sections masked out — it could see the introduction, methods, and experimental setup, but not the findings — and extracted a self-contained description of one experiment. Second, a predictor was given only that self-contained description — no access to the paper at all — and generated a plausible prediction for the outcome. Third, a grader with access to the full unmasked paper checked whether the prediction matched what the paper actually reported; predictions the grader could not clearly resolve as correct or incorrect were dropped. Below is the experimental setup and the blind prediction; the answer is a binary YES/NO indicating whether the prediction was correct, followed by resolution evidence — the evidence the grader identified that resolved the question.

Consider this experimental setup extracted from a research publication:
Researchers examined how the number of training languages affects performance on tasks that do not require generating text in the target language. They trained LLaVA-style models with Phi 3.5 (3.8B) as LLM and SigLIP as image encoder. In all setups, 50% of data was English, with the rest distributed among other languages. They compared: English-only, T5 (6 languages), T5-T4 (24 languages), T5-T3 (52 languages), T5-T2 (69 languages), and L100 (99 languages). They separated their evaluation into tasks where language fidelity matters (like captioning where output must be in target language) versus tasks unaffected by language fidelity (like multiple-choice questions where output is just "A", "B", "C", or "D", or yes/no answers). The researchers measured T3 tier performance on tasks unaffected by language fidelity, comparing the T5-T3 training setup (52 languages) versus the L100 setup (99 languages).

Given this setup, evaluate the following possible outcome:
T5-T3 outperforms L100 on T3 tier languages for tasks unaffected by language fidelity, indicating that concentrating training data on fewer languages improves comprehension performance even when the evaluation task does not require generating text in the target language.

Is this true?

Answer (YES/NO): NO